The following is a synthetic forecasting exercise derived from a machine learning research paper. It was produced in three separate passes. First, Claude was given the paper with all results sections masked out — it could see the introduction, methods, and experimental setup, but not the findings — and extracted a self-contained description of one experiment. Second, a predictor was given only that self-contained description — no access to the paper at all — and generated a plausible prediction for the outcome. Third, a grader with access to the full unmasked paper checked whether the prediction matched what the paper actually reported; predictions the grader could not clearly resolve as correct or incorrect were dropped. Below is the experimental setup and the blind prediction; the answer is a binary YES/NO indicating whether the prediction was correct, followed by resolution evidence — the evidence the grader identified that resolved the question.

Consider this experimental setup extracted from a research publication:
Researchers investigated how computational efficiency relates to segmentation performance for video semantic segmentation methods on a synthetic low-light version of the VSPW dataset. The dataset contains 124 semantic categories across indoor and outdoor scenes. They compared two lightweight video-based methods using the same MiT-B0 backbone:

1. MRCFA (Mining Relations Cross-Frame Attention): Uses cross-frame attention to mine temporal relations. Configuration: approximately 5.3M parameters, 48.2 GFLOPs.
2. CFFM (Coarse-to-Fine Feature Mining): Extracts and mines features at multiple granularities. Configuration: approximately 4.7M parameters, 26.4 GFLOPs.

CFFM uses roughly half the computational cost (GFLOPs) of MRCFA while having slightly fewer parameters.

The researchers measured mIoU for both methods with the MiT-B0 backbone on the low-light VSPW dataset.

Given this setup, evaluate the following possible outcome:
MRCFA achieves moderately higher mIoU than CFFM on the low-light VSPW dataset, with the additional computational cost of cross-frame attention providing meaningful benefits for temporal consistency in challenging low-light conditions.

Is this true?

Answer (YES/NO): NO